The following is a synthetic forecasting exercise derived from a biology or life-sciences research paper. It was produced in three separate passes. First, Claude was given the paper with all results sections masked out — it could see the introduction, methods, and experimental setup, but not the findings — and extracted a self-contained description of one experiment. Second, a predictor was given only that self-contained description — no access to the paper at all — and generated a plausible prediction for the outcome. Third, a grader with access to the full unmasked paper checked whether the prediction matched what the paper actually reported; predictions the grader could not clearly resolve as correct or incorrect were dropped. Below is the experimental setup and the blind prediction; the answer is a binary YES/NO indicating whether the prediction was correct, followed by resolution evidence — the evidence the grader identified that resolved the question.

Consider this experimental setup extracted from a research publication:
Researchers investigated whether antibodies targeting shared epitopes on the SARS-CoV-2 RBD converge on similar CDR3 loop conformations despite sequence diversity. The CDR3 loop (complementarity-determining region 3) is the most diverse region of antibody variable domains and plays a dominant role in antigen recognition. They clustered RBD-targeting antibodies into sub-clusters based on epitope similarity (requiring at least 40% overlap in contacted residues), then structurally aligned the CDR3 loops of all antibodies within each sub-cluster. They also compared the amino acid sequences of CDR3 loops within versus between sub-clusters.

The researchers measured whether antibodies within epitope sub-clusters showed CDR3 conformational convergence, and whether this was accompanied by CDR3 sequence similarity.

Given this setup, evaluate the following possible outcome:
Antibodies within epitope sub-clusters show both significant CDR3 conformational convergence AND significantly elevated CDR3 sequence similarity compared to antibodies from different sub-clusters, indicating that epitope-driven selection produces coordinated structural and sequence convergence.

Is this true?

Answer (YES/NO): NO